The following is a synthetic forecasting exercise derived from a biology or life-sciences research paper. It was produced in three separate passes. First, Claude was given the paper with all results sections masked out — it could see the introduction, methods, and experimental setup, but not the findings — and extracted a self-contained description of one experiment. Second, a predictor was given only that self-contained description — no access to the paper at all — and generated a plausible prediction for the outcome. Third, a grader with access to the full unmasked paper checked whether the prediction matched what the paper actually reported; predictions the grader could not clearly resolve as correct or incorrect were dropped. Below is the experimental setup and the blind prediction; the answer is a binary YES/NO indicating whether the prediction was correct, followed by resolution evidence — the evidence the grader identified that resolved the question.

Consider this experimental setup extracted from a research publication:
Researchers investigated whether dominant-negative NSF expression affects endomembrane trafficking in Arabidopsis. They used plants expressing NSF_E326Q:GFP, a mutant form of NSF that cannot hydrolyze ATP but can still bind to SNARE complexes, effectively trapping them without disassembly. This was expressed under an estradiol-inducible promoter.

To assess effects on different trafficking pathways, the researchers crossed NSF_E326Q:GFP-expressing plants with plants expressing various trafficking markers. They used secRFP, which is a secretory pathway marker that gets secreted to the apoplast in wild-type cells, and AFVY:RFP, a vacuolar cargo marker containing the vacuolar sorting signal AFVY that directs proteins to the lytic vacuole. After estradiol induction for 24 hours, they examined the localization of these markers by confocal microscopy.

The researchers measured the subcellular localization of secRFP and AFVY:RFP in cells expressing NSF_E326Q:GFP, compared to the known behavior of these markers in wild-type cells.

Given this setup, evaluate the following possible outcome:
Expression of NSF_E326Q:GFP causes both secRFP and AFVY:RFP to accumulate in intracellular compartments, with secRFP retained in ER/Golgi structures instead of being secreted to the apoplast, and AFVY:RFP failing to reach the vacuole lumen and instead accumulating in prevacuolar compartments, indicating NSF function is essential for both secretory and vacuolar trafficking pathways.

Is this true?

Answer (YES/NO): NO